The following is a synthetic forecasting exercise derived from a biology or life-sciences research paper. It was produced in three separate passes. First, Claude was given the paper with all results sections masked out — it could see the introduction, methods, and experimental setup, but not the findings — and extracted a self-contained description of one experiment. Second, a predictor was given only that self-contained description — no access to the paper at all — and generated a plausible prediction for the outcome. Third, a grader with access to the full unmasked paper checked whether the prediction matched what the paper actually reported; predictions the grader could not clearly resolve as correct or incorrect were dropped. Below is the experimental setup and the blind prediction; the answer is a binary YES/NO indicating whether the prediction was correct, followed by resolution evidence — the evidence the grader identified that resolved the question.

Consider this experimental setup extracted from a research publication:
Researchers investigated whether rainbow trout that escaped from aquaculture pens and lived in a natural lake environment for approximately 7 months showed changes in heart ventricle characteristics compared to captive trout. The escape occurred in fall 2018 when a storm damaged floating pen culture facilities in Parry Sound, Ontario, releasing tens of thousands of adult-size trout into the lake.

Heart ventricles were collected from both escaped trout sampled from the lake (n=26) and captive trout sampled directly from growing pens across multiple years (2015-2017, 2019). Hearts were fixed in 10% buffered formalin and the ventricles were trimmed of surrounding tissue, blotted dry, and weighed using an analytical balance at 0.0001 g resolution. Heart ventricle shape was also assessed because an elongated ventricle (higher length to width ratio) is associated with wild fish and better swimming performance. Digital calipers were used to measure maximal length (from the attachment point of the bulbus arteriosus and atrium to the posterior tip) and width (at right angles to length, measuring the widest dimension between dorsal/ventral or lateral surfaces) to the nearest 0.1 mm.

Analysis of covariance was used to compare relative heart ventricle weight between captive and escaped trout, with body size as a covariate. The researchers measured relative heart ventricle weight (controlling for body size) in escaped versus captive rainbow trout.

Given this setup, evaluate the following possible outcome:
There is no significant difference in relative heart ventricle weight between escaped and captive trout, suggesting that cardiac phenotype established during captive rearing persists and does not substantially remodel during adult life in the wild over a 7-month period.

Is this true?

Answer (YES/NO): YES